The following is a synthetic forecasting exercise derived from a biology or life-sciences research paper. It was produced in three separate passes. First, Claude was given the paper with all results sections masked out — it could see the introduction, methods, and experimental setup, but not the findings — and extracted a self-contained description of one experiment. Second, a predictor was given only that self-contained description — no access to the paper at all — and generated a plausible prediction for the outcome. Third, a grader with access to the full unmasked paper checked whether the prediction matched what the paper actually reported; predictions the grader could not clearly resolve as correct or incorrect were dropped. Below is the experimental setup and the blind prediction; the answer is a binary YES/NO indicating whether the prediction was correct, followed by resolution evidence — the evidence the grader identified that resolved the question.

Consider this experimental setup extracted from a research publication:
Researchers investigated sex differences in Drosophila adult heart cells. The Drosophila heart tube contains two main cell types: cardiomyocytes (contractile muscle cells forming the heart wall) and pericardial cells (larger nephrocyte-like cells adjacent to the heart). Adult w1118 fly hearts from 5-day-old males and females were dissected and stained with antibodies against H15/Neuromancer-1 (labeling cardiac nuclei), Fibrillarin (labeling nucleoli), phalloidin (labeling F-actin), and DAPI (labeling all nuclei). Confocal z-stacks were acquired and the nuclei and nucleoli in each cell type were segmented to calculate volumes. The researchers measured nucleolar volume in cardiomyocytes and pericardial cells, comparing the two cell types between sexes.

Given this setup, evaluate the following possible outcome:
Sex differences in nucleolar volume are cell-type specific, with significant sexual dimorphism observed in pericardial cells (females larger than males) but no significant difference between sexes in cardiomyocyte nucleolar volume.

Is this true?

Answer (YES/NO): NO